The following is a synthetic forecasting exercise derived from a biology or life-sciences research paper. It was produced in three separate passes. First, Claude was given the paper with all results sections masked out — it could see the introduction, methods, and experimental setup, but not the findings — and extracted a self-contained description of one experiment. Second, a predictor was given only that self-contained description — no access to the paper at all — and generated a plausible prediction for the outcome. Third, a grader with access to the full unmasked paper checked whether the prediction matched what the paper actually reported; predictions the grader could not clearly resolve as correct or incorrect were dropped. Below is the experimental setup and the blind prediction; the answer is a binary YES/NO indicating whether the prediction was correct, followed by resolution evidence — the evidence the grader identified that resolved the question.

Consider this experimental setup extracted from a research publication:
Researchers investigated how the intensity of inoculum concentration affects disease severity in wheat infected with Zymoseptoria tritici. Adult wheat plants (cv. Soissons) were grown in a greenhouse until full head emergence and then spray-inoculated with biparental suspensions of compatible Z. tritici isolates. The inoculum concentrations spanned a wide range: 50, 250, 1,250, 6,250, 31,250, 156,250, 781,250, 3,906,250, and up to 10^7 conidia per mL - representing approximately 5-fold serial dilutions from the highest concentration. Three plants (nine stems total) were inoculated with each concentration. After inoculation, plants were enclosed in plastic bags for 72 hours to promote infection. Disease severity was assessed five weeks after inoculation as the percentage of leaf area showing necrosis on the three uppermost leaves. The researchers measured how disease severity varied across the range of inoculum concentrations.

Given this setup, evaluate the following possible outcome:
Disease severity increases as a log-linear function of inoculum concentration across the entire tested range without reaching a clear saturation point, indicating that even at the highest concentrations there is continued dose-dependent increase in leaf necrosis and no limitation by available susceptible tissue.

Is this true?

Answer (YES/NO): NO